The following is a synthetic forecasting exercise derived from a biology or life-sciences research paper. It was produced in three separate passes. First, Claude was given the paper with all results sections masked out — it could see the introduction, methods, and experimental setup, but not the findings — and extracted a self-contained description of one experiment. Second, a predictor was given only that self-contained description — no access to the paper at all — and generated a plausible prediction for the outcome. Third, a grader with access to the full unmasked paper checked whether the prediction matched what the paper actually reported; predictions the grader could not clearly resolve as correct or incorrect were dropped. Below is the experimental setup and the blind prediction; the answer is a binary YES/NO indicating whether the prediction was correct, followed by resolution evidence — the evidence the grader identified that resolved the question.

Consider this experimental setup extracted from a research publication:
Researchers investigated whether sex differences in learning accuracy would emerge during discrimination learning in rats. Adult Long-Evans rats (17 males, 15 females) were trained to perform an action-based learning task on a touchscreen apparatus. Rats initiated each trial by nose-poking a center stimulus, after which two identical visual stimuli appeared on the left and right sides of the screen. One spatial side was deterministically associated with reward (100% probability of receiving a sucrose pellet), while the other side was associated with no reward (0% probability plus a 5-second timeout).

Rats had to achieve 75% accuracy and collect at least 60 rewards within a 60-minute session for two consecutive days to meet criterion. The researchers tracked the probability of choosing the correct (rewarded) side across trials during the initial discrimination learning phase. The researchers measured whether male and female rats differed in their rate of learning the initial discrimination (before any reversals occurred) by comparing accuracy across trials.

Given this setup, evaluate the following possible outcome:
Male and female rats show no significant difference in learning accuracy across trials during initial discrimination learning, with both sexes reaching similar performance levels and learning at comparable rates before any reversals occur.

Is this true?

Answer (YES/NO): YES